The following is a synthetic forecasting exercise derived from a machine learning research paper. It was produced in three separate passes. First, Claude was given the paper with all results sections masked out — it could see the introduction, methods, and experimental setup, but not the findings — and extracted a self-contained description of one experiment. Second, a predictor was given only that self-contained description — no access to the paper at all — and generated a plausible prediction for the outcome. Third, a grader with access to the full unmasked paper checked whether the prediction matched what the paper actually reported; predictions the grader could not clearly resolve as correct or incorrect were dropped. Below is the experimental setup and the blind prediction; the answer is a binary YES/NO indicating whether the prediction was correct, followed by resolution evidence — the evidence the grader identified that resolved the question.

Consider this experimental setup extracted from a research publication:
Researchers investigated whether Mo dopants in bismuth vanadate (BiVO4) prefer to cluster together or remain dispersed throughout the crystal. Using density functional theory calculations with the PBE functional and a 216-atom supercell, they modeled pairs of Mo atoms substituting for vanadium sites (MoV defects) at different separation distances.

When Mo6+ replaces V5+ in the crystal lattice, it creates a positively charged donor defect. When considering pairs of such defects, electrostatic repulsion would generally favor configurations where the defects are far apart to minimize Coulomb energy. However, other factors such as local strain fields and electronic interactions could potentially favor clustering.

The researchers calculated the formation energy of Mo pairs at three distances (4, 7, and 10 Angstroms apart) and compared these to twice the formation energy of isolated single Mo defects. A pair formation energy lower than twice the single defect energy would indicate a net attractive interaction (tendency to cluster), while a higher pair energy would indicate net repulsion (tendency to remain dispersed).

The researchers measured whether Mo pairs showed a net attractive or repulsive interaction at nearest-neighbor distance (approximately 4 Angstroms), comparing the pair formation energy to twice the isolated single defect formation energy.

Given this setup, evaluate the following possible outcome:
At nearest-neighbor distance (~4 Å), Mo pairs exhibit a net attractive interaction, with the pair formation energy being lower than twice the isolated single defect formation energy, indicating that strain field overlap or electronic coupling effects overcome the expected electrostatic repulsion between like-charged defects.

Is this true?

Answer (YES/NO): YES